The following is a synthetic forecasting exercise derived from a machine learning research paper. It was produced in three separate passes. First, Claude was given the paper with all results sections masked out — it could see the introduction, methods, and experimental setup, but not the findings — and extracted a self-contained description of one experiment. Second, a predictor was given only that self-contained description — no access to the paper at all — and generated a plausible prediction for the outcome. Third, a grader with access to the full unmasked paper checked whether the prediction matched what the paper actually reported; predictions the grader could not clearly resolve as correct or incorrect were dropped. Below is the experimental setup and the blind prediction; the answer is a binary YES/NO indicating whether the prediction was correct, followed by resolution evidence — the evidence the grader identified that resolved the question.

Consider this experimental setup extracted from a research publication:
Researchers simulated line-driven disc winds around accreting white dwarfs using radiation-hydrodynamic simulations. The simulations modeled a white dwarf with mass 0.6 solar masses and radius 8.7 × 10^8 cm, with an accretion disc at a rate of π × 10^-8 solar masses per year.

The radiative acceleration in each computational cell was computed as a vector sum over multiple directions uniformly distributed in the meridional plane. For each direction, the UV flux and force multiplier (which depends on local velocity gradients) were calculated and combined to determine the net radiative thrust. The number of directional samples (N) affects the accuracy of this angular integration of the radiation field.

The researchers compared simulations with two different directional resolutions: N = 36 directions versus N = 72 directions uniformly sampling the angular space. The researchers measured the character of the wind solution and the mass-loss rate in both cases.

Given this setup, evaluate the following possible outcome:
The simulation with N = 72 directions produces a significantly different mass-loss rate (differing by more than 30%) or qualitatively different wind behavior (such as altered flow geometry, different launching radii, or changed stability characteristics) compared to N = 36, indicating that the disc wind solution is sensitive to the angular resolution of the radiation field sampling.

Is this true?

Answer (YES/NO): NO